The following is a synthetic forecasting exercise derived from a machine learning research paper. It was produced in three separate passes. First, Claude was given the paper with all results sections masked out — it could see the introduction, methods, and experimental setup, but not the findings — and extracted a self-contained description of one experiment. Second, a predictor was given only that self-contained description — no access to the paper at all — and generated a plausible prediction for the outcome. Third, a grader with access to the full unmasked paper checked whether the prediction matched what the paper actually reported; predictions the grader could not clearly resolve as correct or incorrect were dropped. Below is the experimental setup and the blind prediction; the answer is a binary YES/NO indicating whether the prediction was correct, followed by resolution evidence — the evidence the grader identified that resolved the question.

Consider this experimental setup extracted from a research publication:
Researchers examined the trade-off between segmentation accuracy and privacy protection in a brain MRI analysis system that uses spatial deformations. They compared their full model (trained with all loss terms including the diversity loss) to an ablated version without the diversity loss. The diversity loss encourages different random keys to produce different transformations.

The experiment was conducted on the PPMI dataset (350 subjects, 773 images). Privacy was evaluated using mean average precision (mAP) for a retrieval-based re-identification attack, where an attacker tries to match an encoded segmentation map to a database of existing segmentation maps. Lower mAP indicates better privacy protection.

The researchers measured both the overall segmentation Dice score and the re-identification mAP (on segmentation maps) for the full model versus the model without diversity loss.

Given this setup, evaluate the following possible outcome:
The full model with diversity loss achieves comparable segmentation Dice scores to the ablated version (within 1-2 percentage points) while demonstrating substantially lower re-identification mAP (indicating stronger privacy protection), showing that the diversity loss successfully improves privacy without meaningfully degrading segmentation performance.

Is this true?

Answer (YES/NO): NO